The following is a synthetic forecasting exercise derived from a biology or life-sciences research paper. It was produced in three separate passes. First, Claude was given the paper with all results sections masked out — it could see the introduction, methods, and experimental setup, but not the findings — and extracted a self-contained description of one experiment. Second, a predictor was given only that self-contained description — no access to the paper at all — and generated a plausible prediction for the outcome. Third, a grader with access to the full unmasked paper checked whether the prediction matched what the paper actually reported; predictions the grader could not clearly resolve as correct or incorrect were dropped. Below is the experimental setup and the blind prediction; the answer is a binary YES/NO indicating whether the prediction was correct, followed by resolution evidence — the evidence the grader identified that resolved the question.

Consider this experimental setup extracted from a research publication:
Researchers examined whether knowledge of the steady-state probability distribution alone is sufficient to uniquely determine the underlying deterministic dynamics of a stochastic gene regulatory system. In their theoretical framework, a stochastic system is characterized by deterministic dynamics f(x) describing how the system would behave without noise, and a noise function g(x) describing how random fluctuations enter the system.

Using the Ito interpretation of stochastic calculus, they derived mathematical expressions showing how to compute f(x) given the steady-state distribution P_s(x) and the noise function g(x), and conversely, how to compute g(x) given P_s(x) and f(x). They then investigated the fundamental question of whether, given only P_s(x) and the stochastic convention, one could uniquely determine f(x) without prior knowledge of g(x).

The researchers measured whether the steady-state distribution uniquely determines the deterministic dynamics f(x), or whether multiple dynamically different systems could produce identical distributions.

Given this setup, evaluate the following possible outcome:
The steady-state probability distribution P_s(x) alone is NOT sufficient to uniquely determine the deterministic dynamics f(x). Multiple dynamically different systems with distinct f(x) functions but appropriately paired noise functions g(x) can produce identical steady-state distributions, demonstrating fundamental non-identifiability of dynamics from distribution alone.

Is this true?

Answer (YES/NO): YES